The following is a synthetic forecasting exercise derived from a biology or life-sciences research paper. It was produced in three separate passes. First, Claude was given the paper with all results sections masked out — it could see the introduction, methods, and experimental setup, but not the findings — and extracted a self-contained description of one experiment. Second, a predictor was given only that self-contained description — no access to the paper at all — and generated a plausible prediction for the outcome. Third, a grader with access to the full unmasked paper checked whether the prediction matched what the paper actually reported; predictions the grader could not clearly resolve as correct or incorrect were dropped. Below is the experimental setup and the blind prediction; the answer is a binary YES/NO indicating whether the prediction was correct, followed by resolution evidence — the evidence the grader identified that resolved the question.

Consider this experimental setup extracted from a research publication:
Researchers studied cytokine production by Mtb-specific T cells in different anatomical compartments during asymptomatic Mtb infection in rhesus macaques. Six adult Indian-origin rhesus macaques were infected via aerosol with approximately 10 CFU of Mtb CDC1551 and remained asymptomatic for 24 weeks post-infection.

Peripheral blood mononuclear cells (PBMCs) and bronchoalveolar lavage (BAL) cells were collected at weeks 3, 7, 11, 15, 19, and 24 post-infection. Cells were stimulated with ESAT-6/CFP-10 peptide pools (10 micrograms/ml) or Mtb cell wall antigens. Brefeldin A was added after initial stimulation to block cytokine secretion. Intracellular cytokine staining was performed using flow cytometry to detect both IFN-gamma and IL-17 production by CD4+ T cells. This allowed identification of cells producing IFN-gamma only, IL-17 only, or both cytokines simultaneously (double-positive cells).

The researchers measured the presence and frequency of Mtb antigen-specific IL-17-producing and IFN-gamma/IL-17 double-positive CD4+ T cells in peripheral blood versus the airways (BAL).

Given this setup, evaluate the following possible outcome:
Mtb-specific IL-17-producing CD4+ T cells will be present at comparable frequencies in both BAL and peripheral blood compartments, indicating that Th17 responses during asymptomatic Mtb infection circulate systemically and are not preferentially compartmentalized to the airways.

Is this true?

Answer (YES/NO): NO